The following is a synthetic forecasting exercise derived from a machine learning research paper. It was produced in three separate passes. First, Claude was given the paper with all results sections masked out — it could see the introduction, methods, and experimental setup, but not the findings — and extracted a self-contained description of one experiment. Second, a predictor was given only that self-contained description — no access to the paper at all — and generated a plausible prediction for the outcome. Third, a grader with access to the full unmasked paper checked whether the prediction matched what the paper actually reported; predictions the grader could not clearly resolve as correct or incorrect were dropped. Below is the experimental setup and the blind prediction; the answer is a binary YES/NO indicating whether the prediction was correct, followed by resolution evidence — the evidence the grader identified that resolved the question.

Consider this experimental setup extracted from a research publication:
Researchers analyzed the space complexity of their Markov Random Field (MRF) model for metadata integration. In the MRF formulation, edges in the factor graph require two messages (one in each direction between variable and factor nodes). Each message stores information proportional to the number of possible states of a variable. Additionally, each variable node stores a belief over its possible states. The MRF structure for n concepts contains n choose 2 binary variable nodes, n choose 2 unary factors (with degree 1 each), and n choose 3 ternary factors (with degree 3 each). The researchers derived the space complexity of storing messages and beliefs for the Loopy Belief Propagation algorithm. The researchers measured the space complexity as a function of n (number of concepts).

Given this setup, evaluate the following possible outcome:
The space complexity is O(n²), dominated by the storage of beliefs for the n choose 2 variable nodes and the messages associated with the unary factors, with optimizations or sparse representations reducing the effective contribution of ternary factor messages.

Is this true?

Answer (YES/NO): NO